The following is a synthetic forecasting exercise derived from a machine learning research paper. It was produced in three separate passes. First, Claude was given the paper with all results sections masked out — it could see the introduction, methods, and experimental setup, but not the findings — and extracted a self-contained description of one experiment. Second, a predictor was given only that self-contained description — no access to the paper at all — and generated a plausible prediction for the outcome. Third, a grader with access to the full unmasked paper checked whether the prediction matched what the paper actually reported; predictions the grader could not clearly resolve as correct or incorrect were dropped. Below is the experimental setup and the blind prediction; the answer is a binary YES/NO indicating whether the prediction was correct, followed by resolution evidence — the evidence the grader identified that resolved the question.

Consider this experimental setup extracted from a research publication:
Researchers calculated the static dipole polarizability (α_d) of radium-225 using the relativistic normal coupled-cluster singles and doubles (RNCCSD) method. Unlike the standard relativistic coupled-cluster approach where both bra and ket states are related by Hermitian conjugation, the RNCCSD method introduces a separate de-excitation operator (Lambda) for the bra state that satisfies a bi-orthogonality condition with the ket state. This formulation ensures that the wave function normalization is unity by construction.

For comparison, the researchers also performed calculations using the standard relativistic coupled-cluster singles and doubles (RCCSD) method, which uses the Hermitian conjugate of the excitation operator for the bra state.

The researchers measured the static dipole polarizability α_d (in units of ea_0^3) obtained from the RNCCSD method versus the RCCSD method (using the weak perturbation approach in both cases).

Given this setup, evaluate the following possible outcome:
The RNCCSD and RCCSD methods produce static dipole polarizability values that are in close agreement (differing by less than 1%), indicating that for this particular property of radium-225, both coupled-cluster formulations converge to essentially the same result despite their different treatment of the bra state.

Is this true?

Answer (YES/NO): NO